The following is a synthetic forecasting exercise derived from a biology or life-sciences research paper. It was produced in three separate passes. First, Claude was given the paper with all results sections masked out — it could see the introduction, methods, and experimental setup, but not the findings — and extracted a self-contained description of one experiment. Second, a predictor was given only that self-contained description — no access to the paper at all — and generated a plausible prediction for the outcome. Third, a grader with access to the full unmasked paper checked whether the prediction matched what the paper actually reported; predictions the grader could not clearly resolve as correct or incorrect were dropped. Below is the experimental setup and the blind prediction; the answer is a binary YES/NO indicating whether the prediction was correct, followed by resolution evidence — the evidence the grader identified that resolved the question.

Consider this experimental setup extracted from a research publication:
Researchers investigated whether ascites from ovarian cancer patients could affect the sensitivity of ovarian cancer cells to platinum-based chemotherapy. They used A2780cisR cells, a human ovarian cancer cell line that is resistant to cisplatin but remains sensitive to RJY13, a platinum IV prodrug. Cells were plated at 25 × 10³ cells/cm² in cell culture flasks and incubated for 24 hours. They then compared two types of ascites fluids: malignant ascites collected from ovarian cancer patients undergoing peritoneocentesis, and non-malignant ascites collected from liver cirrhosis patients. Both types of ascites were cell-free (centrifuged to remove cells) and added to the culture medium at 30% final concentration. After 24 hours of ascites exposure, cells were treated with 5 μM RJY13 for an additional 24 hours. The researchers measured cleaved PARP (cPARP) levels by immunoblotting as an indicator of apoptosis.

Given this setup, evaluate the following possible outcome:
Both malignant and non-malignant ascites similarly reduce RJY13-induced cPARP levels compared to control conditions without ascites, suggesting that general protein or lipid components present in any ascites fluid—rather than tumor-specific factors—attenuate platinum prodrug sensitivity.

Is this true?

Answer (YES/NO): NO